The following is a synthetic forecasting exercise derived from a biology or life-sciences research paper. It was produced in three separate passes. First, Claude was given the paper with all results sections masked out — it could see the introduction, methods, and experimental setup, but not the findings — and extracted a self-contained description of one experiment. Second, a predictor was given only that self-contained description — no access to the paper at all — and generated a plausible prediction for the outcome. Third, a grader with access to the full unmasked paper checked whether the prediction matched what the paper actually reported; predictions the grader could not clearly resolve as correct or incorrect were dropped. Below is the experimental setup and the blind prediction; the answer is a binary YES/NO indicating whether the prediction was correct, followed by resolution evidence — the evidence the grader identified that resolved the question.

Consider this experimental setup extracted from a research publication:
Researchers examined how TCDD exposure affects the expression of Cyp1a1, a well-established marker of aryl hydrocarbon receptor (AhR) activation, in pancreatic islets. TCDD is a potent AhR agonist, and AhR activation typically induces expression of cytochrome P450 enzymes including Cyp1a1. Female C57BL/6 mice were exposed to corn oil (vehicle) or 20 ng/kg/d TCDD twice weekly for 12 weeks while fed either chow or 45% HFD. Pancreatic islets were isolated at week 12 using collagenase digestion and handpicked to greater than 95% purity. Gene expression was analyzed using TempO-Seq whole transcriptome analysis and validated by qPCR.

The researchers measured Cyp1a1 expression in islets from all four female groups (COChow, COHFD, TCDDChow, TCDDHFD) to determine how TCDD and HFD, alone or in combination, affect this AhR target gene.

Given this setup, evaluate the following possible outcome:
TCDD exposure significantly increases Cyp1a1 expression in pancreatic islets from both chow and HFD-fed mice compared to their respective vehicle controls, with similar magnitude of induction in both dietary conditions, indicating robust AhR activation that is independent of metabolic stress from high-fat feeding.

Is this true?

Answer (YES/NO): NO